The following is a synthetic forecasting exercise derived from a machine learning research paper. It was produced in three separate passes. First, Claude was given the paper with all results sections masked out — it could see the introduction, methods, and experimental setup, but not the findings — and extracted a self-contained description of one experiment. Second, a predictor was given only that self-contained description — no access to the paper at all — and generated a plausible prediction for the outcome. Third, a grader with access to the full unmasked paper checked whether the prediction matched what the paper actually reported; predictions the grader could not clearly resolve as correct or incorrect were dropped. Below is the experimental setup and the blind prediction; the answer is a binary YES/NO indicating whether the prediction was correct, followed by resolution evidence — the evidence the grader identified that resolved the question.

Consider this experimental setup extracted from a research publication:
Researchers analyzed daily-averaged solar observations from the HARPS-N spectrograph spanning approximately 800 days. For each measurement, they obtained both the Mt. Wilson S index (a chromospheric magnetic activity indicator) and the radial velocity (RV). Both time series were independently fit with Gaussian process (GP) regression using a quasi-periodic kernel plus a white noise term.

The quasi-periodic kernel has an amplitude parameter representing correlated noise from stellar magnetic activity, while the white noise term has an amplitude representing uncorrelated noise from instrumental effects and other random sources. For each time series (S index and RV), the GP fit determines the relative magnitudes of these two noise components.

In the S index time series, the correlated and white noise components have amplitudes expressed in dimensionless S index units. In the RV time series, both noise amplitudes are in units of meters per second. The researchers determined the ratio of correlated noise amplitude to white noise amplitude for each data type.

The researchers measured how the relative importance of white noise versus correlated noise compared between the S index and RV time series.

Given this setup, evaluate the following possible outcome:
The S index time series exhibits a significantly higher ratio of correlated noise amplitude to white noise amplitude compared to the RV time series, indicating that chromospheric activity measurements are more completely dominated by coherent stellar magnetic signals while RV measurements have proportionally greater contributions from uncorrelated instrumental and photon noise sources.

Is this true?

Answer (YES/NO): YES